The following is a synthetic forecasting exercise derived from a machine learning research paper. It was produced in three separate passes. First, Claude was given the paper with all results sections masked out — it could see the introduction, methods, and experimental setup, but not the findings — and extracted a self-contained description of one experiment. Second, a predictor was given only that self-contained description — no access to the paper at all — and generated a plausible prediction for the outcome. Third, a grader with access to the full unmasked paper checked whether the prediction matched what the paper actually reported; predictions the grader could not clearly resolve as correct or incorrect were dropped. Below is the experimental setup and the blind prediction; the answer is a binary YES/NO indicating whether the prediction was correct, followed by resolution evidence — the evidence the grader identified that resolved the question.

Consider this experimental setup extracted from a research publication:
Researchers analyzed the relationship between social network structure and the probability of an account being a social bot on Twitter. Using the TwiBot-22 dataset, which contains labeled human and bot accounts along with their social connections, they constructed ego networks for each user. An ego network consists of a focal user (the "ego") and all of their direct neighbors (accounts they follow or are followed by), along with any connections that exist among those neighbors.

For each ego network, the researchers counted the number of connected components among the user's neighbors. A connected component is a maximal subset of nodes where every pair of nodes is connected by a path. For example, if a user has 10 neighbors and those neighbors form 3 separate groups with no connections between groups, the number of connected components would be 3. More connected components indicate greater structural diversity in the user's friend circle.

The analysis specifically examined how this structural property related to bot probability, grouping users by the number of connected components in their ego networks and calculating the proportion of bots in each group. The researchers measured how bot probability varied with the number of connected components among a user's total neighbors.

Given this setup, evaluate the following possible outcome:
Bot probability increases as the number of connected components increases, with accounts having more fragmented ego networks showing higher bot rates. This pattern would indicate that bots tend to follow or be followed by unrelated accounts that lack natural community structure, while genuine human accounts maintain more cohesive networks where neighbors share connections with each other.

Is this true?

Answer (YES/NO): NO